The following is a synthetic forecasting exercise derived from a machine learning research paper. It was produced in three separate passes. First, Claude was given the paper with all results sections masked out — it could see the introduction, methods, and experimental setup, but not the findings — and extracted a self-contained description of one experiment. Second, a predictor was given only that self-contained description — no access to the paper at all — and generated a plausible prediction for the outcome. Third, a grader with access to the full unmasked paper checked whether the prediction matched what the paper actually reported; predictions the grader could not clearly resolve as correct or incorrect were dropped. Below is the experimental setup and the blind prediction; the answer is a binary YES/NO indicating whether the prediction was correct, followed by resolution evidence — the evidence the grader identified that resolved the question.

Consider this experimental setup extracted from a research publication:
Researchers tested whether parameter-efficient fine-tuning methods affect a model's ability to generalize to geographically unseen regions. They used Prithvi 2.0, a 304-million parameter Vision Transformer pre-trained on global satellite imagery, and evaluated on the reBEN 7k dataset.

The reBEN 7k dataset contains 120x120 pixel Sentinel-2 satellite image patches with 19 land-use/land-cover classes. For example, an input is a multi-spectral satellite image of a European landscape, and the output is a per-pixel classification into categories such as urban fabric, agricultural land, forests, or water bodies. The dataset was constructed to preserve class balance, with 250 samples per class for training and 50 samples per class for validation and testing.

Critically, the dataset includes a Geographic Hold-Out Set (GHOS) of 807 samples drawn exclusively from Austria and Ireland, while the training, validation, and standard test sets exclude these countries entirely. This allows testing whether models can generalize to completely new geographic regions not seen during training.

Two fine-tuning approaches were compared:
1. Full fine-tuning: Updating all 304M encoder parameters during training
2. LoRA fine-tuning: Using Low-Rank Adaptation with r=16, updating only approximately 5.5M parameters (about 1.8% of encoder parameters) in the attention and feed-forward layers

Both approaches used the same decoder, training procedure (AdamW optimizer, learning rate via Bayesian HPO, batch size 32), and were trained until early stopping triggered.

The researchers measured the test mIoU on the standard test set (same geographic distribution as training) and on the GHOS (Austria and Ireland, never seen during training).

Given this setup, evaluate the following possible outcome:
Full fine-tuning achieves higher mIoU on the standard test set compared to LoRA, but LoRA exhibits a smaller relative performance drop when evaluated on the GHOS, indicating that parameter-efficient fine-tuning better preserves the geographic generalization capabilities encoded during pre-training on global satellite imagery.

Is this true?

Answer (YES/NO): NO